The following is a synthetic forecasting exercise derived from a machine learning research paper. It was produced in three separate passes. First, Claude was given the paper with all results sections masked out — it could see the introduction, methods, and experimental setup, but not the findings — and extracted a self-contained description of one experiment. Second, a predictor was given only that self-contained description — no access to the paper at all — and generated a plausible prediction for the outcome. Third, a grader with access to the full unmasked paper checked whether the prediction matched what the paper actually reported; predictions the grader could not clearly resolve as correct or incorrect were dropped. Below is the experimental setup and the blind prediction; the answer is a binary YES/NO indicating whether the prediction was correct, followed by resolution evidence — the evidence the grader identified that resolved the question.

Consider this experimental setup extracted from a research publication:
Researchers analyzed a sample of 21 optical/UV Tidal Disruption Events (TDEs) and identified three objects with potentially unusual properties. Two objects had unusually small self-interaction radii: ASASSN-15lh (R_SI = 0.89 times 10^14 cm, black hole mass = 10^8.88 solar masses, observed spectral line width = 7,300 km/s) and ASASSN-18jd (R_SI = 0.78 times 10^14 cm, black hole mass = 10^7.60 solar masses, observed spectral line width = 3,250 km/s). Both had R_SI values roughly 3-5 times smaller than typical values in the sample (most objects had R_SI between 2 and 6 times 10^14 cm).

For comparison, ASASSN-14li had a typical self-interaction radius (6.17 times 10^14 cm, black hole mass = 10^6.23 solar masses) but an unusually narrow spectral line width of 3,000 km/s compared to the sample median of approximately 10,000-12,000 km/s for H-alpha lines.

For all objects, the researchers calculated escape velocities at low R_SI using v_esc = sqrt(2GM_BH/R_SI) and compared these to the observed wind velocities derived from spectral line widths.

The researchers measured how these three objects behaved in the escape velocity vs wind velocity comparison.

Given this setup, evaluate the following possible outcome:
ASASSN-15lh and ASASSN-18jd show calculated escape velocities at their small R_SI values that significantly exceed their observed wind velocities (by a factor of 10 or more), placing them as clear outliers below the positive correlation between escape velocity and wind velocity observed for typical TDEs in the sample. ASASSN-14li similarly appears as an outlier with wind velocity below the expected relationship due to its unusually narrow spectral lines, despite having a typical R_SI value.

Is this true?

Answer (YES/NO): NO